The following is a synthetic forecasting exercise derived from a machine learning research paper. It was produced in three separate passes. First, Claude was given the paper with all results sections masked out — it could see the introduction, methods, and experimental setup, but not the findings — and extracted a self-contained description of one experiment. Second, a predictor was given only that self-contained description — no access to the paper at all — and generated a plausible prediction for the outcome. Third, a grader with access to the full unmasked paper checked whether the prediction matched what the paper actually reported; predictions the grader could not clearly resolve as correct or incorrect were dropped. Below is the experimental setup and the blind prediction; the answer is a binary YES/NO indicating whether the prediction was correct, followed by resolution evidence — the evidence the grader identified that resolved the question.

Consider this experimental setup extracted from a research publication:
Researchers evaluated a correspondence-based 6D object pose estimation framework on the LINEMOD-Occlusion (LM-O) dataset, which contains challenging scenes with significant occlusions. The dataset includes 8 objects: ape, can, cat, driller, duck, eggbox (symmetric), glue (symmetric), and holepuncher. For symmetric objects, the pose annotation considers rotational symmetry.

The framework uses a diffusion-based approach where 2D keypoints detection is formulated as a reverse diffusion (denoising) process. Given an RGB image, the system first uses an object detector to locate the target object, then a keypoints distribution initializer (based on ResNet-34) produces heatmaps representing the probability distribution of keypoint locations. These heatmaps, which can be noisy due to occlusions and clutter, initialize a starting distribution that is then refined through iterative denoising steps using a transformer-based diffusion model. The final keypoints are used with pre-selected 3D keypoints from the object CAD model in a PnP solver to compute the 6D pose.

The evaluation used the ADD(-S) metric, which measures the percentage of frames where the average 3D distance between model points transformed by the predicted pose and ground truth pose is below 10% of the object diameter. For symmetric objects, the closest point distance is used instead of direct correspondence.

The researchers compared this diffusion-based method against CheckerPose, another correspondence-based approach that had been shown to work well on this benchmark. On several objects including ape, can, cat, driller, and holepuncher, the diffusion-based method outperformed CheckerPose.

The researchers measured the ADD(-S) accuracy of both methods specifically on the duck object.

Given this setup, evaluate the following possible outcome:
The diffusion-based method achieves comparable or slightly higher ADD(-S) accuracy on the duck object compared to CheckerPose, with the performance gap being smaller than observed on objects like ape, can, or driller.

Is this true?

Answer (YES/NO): NO